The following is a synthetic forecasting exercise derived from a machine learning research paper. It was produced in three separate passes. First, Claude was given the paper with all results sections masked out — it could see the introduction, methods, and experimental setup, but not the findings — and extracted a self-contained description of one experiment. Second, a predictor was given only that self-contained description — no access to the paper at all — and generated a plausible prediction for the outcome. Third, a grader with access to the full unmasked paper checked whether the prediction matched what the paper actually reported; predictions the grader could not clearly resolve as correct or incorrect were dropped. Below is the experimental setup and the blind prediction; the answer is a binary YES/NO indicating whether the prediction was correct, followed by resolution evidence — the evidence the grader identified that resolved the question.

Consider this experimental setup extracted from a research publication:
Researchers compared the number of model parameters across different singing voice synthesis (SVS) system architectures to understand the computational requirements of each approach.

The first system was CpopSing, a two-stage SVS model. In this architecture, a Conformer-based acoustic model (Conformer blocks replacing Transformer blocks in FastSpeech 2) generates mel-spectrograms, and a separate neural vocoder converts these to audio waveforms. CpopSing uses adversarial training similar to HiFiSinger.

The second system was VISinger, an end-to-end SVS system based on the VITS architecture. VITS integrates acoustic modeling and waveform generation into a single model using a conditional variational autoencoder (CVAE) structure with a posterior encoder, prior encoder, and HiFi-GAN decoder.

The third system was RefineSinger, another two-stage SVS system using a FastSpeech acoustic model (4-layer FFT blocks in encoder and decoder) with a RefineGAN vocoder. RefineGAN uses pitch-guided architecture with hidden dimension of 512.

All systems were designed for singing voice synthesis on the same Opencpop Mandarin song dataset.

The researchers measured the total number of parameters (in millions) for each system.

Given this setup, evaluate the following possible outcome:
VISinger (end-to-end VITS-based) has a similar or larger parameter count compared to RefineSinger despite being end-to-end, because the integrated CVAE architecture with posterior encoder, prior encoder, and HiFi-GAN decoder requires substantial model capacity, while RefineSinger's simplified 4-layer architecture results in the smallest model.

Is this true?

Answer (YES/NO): YES